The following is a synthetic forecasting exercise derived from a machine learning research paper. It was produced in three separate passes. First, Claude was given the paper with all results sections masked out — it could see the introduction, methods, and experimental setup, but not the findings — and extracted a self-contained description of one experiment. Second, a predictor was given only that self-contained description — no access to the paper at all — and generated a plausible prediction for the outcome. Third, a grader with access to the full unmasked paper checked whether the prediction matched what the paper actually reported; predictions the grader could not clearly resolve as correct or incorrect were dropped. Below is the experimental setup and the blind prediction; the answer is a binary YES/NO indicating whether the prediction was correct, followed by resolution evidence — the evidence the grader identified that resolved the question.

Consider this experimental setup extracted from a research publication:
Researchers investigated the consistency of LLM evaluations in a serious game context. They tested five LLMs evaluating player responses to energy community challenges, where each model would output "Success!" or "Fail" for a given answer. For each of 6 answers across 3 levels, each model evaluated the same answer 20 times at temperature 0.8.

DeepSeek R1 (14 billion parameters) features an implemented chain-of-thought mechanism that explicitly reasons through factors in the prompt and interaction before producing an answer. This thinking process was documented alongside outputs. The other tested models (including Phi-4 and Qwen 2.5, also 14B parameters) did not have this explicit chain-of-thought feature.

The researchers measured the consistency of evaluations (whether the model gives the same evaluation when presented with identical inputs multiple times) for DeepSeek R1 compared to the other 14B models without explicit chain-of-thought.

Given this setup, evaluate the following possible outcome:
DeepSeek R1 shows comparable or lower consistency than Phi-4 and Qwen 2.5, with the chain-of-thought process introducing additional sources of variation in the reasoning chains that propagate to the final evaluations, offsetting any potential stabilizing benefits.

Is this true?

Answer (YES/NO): YES